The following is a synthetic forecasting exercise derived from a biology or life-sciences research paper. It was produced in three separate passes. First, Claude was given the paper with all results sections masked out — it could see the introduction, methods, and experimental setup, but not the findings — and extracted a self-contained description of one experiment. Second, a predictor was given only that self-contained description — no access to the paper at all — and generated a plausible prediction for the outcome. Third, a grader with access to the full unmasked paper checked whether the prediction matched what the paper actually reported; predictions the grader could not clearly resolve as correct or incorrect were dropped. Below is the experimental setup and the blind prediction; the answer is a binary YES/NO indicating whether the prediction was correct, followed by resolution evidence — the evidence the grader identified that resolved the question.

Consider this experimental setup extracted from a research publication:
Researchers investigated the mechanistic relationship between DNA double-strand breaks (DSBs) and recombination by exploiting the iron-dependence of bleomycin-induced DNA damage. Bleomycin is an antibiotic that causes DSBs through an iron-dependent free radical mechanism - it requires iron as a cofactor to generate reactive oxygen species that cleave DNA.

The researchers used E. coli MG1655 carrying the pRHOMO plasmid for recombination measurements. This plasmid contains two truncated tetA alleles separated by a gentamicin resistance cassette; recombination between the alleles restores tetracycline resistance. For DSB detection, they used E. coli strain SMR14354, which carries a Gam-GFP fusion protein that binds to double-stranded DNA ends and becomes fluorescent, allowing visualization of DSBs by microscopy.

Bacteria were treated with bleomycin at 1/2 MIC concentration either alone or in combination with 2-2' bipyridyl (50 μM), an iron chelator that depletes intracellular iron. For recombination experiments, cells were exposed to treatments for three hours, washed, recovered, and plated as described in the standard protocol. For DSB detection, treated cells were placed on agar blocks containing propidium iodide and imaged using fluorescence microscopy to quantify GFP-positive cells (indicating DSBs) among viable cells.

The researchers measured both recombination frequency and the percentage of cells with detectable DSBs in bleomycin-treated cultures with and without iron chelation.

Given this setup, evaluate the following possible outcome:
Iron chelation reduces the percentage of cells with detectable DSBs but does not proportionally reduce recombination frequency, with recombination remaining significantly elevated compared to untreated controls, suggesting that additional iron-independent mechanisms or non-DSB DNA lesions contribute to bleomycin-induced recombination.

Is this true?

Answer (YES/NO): NO